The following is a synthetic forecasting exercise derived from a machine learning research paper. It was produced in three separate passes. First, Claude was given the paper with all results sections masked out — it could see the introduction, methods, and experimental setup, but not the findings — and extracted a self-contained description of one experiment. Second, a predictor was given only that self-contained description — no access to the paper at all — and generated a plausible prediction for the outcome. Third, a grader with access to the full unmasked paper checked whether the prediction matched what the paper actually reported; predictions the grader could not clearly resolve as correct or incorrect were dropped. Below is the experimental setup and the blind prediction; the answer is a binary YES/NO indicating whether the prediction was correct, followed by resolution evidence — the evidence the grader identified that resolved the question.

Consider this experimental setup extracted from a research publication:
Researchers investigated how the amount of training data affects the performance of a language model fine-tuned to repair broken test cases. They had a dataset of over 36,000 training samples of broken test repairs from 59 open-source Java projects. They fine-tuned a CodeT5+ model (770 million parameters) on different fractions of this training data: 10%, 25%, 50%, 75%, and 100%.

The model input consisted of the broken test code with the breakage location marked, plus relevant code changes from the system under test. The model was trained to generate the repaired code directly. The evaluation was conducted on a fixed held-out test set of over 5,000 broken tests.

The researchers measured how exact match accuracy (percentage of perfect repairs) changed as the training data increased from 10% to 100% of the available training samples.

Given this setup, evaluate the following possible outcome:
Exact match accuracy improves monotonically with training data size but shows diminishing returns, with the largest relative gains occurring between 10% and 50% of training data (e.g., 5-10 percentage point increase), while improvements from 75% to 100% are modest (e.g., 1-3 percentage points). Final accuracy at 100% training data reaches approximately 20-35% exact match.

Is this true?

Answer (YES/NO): NO